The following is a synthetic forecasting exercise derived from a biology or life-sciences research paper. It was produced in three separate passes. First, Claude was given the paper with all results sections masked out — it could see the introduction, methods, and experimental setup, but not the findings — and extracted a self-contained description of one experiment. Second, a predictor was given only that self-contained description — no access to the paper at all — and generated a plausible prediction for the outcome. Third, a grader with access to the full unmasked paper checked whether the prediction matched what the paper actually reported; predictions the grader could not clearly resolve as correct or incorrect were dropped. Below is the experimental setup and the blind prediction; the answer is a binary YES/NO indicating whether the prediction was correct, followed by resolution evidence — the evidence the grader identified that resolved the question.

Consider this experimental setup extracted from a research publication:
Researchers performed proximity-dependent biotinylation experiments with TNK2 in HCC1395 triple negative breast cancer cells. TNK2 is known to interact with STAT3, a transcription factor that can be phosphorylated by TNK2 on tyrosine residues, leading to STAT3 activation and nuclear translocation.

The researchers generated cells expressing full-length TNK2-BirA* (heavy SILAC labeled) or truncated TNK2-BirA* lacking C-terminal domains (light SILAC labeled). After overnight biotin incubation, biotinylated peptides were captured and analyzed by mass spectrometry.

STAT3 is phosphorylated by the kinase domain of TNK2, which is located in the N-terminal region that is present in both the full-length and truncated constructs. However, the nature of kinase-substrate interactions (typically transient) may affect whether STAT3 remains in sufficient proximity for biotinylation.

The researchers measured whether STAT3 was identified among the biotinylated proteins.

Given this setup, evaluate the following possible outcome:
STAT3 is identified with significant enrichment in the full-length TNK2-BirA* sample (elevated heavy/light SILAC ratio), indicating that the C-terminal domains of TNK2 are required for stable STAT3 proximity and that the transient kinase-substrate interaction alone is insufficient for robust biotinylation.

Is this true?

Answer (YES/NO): YES